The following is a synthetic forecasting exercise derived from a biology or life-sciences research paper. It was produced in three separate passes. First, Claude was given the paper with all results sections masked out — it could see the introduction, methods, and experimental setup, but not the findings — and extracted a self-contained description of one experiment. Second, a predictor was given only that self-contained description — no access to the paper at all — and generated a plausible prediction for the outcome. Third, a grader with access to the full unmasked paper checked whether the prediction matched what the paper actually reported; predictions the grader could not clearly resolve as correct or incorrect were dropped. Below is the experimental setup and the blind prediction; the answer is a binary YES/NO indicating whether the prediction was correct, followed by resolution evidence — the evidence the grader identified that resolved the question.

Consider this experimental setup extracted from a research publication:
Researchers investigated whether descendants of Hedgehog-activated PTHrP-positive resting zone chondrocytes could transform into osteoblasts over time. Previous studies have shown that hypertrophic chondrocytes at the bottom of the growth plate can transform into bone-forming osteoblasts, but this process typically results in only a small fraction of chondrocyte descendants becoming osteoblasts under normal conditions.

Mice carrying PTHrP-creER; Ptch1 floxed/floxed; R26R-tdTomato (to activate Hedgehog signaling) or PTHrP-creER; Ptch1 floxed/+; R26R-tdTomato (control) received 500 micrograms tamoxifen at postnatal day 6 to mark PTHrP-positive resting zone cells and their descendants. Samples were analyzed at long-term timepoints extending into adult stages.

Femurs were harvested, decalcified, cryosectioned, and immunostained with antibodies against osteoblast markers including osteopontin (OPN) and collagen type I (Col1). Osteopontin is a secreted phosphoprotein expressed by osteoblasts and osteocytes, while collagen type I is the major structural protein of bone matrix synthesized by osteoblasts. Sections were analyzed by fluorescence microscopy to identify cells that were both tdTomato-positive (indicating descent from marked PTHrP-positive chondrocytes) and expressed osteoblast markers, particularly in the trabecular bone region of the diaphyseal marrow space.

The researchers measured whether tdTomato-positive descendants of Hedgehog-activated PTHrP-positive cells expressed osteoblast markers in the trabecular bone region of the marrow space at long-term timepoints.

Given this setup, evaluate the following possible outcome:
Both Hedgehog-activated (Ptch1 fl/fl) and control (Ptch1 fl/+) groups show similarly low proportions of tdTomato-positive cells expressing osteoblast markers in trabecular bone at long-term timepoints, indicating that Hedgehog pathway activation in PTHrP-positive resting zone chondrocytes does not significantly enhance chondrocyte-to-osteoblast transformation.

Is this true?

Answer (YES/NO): NO